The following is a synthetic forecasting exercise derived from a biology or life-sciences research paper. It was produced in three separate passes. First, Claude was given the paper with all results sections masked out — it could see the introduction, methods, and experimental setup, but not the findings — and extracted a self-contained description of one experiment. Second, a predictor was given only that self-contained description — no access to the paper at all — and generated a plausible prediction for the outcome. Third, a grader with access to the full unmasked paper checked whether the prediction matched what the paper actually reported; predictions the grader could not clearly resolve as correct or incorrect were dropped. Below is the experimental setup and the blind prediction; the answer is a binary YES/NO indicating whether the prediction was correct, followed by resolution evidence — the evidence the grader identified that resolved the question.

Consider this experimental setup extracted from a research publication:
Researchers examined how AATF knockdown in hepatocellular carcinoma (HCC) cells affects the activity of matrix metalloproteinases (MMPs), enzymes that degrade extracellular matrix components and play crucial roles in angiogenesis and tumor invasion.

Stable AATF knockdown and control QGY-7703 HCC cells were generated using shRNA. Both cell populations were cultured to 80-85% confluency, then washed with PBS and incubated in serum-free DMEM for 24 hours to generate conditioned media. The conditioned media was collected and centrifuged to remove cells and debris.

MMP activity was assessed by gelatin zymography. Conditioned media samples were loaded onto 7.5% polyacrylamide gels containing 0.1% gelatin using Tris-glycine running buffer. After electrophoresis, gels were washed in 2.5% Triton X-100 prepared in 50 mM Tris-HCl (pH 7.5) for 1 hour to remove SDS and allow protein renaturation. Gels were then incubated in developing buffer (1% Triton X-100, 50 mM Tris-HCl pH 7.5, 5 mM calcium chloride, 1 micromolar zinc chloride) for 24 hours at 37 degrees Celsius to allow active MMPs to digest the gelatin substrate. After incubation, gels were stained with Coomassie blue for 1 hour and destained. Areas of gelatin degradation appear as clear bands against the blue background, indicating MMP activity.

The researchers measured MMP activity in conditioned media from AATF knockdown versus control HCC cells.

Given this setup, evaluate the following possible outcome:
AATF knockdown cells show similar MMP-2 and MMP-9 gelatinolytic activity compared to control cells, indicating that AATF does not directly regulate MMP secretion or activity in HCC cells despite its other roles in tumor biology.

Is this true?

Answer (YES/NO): NO